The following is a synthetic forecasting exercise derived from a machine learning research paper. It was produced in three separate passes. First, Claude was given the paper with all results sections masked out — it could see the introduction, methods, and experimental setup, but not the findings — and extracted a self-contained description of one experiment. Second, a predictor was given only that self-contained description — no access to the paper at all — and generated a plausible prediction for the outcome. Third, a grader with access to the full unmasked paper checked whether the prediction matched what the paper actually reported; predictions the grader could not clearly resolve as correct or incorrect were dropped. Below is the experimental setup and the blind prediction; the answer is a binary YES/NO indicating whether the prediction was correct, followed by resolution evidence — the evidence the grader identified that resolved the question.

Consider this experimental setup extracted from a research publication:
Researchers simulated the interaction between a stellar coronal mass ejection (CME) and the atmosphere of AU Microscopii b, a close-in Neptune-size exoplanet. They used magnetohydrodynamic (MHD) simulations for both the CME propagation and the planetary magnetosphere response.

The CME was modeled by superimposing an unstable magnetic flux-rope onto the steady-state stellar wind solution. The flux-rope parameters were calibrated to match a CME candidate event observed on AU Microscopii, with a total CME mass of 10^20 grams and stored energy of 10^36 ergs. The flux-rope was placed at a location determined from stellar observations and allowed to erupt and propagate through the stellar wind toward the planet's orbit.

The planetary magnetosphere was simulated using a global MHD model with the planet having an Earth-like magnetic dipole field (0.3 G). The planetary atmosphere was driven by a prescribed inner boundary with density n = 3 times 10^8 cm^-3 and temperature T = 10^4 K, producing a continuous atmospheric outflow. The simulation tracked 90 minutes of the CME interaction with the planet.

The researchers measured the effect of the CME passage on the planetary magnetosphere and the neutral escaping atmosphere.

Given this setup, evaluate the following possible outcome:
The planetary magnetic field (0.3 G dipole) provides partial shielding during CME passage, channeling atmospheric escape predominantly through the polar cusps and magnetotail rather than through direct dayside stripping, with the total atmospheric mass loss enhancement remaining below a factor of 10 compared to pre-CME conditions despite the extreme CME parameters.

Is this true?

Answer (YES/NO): NO